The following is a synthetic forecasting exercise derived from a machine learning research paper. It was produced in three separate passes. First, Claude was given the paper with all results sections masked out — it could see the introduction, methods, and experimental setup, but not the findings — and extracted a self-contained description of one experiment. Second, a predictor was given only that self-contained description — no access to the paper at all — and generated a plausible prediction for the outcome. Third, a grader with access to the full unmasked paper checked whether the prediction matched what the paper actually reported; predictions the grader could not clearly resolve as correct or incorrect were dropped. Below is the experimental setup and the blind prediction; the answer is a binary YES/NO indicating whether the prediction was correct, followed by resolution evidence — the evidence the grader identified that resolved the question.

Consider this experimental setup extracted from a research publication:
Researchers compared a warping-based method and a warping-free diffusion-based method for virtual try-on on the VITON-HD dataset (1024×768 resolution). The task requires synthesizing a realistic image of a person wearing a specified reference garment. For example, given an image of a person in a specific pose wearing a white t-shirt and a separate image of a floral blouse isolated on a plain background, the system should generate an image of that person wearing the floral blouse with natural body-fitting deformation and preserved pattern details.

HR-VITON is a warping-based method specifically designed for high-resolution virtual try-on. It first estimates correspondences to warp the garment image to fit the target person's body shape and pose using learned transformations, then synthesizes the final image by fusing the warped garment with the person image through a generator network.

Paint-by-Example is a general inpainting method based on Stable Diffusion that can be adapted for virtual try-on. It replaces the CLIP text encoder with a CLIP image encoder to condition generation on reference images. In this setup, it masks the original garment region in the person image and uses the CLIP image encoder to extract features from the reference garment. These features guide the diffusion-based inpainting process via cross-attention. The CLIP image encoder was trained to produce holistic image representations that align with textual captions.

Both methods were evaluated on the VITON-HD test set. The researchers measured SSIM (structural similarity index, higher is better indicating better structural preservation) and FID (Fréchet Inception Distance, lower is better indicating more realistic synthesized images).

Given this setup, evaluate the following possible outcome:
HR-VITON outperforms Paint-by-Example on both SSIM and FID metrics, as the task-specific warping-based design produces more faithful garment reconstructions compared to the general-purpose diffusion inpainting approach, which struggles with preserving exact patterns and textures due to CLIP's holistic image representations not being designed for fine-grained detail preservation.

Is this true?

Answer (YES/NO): YES